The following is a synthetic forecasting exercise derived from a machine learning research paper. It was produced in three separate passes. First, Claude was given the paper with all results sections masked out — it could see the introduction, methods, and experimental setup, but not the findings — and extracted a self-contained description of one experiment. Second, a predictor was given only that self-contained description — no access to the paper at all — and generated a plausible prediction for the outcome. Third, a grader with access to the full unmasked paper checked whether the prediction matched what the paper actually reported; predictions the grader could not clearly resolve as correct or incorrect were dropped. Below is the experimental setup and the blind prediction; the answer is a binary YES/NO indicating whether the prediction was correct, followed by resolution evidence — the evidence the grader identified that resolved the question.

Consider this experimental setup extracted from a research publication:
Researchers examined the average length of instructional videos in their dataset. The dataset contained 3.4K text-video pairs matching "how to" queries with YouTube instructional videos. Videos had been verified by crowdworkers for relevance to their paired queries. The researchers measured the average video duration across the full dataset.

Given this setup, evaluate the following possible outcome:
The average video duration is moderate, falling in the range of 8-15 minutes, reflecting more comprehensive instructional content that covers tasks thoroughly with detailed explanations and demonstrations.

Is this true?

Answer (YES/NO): NO